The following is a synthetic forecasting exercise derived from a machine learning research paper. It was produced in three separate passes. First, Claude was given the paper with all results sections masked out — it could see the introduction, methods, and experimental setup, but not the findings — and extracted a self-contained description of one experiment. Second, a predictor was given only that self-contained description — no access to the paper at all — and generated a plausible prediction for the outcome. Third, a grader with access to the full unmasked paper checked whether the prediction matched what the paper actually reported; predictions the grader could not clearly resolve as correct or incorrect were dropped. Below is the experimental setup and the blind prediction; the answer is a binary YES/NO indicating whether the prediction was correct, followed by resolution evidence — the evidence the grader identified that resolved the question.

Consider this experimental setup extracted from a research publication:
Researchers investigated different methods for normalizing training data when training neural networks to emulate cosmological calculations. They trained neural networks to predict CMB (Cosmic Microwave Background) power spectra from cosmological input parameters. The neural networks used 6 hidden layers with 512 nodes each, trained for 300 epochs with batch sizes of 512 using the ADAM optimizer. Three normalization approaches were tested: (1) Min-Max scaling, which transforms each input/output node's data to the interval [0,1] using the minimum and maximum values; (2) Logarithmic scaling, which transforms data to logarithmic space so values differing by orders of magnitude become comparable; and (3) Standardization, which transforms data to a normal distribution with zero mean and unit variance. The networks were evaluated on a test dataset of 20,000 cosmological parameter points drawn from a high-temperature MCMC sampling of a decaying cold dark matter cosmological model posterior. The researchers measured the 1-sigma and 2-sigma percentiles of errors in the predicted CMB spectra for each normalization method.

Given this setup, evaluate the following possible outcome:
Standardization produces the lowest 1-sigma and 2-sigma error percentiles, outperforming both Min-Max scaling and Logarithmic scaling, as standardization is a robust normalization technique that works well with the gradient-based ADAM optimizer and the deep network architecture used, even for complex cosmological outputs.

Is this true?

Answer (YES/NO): YES